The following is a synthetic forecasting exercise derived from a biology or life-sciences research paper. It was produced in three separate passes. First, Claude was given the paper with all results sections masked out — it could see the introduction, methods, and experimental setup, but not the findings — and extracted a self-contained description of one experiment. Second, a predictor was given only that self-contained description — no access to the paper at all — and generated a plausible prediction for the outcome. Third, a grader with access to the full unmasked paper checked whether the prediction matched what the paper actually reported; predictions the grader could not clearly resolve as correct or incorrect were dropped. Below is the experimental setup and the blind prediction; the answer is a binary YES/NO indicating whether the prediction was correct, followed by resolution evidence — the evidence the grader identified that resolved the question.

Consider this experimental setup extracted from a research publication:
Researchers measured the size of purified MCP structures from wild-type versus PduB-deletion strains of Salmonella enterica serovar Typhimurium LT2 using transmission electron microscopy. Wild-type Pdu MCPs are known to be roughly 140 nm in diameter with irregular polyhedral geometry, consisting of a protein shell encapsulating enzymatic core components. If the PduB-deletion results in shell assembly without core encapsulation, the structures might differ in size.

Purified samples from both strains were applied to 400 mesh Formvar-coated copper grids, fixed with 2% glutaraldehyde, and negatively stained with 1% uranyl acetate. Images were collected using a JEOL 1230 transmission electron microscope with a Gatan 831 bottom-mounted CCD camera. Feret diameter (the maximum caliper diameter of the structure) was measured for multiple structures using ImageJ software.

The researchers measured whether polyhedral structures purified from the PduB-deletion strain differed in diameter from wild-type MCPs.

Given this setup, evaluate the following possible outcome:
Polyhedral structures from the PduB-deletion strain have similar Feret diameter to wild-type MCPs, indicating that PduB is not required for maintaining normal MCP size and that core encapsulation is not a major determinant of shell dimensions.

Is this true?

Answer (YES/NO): NO